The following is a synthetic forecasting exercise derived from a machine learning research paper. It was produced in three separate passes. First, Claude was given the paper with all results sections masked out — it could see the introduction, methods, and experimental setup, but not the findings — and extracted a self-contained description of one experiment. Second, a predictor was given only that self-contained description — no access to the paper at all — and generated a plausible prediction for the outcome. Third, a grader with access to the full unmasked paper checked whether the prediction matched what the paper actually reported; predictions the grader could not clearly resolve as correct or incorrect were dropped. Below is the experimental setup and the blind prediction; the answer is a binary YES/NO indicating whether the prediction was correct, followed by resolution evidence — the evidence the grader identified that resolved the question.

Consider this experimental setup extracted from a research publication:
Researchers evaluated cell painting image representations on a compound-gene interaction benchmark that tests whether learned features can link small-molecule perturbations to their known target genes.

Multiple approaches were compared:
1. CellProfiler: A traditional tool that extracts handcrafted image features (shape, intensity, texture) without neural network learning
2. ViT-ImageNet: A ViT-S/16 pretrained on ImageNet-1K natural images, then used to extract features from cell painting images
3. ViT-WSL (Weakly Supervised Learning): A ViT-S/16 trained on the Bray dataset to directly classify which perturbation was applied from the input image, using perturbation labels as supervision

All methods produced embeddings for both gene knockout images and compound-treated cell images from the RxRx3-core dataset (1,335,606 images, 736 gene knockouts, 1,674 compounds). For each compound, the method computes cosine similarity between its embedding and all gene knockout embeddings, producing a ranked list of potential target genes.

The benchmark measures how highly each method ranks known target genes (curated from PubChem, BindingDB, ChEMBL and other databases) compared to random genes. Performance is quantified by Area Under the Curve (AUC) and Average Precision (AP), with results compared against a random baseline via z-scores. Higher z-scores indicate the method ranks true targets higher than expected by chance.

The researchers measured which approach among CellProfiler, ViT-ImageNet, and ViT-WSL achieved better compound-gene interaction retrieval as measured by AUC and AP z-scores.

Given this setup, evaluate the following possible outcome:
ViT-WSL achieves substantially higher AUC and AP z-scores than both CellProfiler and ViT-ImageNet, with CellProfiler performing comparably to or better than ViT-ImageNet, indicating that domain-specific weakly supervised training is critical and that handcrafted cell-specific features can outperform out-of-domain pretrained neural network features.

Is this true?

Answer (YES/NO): NO